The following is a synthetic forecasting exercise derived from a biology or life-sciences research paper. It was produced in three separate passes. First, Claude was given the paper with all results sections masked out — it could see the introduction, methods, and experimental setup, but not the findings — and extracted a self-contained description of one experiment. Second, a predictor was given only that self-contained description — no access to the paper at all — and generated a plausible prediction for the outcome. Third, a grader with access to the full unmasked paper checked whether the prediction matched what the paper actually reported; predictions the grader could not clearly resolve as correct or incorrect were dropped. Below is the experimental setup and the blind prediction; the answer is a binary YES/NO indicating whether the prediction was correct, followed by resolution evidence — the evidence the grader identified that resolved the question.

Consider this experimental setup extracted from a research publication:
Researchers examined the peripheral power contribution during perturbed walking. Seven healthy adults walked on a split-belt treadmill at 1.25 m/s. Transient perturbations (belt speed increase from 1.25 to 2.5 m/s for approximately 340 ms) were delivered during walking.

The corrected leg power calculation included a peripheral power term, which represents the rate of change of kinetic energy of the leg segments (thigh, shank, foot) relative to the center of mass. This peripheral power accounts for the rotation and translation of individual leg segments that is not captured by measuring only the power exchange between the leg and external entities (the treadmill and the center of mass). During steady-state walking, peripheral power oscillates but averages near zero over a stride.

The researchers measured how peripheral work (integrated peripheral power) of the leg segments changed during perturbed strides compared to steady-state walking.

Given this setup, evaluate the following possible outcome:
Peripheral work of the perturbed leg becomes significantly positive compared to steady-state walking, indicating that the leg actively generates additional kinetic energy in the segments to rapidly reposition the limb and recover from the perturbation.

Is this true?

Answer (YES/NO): NO